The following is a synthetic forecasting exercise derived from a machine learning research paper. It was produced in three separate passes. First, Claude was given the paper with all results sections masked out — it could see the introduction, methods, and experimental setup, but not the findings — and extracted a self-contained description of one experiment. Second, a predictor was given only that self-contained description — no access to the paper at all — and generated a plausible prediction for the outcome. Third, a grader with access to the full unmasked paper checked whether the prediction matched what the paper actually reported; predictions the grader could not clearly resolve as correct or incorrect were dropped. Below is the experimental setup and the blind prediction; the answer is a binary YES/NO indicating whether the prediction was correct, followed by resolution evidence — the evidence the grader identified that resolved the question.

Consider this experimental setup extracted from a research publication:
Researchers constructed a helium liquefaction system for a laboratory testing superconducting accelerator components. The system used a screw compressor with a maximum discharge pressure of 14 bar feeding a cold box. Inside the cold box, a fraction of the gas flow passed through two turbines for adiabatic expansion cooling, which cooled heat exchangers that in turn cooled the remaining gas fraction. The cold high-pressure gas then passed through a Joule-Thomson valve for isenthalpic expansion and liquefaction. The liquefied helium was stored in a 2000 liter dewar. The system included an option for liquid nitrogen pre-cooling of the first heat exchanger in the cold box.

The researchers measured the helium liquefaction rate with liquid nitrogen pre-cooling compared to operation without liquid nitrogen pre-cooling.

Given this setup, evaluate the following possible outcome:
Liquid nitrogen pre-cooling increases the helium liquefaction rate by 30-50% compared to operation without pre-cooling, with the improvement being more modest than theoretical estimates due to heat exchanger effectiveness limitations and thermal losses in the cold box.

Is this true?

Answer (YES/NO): NO